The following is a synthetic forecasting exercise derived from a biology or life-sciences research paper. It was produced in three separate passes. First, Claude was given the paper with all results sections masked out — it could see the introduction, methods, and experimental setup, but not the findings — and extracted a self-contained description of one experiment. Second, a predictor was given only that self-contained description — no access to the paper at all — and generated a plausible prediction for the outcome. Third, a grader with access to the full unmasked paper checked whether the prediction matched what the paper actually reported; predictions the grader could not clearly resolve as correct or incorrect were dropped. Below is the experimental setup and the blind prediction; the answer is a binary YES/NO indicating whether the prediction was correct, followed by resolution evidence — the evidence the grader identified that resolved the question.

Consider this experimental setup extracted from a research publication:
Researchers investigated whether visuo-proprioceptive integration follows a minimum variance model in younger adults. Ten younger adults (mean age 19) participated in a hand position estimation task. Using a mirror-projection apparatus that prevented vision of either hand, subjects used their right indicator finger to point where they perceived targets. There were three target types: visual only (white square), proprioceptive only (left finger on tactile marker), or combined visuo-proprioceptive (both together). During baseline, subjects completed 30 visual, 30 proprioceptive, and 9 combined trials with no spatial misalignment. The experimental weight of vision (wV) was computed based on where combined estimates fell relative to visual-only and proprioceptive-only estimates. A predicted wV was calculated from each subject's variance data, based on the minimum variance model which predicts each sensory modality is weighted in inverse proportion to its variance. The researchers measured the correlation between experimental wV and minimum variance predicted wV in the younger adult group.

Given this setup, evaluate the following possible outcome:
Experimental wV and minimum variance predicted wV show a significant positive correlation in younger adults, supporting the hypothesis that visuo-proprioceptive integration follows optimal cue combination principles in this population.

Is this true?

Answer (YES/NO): YES